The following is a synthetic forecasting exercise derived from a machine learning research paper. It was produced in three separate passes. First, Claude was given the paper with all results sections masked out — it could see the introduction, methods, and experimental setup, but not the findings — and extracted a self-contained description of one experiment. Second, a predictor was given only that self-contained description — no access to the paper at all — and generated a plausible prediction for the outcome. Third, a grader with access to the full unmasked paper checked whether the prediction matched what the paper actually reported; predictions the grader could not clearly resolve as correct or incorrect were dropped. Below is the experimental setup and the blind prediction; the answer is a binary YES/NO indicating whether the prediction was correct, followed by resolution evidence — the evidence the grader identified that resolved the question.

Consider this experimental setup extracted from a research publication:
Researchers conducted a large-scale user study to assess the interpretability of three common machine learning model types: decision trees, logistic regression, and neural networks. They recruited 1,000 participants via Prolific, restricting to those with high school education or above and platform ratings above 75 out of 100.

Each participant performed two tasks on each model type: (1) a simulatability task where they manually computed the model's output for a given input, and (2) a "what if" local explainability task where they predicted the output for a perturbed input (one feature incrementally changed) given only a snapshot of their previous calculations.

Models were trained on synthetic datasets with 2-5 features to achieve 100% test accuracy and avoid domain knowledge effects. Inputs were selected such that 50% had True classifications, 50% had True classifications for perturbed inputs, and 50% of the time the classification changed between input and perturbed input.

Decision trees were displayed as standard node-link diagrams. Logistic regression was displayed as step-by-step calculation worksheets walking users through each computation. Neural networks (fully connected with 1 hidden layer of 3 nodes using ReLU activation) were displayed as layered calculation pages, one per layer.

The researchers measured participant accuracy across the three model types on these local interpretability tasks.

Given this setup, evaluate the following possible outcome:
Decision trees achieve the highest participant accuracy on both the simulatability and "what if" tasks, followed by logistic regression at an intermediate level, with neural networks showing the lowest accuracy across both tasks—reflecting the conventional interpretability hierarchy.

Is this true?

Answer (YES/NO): YES